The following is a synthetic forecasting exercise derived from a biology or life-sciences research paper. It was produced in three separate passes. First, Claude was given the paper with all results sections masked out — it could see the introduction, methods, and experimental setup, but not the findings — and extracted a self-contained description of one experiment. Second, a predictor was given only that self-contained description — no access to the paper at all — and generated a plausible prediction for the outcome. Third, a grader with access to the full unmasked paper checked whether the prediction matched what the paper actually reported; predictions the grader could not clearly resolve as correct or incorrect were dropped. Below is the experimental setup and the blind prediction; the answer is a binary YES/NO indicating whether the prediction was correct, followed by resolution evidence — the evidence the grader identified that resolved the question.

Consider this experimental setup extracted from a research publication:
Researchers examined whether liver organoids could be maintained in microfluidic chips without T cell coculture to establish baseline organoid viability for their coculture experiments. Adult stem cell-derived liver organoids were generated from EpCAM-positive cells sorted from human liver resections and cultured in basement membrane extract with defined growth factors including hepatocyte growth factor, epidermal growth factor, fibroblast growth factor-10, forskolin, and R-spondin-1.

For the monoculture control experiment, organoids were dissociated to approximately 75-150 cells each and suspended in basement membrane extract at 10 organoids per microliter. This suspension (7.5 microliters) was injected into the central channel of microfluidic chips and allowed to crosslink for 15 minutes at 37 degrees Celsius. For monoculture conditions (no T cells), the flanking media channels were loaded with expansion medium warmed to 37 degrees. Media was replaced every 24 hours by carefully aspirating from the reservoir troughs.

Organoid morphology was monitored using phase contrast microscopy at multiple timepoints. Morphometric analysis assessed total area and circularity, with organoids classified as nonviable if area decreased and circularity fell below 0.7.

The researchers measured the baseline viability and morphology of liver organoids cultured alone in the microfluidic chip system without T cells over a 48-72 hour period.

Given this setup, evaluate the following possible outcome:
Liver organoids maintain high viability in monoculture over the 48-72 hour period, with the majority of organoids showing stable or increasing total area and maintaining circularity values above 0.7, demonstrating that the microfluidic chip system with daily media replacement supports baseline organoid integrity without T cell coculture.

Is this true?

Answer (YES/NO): YES